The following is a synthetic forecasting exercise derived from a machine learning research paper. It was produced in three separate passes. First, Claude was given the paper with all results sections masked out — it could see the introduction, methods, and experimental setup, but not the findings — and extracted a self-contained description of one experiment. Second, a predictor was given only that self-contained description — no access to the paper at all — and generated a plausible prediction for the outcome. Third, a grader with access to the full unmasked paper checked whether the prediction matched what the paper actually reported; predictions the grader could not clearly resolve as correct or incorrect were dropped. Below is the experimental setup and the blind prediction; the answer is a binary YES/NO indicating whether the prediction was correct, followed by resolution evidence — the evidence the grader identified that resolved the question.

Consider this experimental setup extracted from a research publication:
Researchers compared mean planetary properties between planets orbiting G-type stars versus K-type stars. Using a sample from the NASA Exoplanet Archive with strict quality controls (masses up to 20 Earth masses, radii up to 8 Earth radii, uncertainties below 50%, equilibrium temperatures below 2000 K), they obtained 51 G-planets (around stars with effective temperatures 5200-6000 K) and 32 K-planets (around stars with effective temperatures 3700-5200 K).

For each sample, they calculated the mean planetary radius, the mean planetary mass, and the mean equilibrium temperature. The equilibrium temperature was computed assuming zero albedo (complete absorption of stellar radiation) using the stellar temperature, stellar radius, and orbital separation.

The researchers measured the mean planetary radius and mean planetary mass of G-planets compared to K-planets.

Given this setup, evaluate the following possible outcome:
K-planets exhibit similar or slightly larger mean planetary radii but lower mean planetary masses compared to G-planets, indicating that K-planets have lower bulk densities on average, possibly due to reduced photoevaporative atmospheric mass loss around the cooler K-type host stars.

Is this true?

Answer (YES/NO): NO